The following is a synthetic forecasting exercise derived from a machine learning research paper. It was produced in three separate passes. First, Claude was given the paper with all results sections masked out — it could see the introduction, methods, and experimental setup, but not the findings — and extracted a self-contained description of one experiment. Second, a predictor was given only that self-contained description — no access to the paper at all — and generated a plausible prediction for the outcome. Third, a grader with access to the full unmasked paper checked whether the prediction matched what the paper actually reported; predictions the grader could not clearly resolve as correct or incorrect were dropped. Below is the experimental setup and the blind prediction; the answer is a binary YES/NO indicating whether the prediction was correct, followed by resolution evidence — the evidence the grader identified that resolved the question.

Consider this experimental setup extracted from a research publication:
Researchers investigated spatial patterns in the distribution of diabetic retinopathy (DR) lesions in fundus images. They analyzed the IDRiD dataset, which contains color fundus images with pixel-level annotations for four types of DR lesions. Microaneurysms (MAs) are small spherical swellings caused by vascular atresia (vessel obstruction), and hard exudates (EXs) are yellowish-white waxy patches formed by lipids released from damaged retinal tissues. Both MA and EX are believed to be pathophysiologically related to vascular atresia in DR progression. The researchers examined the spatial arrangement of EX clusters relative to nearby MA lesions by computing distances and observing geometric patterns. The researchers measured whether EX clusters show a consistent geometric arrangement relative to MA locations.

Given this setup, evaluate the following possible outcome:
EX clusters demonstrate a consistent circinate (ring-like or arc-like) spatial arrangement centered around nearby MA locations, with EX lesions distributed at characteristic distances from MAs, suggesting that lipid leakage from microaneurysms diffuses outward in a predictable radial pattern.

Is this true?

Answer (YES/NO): YES